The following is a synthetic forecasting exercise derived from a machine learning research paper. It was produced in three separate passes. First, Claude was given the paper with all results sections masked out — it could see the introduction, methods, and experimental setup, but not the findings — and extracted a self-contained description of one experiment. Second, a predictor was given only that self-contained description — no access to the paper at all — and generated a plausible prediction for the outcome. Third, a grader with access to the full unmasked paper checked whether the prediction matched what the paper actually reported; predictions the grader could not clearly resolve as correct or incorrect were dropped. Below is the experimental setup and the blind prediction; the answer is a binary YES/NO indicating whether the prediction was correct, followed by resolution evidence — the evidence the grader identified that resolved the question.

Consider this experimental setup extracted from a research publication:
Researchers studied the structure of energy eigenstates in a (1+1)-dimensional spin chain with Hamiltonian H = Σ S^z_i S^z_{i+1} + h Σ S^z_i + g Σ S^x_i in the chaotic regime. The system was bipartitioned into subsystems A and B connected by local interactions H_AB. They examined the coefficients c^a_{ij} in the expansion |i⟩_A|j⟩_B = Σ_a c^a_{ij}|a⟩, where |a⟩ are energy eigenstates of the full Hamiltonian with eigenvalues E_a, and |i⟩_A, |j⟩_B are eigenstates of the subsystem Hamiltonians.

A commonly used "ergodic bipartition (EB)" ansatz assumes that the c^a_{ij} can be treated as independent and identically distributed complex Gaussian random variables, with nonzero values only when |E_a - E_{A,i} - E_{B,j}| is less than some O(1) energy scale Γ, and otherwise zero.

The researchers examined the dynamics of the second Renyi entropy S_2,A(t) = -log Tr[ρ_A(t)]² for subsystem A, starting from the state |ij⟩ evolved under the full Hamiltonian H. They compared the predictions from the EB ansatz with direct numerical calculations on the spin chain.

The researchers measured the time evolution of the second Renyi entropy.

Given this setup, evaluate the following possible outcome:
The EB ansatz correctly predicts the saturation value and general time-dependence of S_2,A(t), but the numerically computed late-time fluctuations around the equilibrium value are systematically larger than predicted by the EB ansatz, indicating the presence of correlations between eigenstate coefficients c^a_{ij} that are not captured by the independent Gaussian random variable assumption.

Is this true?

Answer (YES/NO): NO